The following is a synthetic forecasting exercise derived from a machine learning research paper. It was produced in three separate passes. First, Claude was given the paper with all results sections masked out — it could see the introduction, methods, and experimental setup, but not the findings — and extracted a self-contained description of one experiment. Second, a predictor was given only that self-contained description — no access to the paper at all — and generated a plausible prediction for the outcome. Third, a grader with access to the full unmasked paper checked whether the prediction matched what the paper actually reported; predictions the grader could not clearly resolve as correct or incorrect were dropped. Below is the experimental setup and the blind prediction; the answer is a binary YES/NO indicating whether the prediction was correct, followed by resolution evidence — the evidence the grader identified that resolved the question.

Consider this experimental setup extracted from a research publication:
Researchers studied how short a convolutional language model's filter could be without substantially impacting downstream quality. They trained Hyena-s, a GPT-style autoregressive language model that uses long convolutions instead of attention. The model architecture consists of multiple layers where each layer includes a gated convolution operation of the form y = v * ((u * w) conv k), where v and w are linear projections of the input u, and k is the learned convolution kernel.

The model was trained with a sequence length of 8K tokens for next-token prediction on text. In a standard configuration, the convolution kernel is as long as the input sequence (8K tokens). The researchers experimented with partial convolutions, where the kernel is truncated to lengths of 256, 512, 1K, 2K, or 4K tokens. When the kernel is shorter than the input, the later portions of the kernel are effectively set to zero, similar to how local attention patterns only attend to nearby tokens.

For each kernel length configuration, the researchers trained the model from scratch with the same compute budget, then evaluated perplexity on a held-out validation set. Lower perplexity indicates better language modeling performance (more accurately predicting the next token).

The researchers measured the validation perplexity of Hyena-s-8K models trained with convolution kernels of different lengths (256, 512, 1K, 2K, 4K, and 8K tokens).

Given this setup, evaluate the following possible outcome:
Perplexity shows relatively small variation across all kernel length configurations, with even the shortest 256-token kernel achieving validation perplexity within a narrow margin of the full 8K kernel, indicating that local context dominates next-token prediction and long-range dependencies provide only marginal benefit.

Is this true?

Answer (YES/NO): NO